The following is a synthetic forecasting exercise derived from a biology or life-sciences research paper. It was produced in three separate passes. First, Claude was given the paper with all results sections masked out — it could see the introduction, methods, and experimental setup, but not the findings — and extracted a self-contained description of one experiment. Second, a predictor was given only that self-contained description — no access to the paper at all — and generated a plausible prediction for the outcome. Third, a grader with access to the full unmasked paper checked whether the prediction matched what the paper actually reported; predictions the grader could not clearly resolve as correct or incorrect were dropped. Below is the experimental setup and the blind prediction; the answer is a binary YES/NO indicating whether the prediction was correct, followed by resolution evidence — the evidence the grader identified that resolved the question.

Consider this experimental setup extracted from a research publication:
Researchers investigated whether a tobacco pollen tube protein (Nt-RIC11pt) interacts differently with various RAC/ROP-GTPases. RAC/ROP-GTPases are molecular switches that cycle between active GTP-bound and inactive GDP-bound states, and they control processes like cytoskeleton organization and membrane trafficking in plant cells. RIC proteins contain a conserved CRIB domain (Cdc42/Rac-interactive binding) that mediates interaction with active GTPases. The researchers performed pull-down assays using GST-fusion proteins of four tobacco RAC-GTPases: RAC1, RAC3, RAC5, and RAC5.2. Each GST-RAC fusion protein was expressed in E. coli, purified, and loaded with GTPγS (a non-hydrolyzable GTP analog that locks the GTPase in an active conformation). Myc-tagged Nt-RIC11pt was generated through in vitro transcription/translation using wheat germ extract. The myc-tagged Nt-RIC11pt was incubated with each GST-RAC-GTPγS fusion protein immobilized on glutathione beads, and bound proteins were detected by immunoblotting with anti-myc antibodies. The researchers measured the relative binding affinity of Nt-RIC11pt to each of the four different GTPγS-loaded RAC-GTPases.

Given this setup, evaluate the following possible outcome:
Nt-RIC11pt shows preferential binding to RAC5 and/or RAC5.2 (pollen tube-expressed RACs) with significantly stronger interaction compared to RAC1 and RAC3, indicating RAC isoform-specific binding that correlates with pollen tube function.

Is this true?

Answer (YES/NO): NO